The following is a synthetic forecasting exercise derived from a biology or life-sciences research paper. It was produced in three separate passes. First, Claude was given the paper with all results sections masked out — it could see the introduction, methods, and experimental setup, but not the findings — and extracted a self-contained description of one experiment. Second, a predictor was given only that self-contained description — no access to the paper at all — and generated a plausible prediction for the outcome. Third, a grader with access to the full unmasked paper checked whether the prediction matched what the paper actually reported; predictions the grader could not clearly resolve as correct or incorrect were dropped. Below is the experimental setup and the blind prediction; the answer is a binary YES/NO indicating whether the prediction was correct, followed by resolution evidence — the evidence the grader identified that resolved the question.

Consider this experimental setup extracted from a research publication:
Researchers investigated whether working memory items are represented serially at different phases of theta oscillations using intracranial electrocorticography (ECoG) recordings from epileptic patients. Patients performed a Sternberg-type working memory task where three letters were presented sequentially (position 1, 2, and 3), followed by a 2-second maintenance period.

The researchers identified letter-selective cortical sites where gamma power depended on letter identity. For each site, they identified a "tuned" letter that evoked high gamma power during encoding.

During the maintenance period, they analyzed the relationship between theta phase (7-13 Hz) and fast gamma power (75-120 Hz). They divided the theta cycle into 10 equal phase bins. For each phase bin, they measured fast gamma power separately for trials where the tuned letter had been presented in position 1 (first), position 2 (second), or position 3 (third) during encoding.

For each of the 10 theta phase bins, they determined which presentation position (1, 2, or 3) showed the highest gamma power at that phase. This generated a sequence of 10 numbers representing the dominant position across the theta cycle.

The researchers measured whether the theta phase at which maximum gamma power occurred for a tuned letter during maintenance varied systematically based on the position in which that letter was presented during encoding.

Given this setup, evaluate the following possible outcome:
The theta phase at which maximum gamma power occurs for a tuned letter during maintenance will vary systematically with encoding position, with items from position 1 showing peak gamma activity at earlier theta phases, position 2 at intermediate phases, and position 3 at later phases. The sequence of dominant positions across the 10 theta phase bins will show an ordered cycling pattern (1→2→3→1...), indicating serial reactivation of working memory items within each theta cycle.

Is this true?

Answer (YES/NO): YES